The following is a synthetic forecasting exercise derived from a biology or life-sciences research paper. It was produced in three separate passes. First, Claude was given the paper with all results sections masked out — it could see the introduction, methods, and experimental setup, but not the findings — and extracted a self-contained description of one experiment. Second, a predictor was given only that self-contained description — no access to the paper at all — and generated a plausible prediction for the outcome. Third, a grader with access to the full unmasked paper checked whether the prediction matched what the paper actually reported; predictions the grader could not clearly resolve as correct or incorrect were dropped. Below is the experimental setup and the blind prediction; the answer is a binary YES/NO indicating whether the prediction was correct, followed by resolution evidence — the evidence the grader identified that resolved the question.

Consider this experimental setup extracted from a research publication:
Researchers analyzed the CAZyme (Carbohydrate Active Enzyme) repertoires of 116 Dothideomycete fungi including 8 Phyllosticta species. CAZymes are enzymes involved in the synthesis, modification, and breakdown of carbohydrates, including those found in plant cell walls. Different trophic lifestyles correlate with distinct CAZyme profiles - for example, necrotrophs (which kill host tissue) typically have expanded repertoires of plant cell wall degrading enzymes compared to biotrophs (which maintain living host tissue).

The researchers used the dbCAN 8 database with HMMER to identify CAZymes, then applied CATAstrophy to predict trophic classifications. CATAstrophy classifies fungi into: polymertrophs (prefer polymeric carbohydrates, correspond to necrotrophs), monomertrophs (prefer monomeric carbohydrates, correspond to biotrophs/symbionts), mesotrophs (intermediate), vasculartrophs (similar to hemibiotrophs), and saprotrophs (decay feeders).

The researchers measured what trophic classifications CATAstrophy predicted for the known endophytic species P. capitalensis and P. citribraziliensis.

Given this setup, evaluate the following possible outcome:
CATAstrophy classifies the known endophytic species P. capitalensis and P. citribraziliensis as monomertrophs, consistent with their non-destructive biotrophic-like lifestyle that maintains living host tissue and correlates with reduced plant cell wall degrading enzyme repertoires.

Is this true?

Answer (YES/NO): NO